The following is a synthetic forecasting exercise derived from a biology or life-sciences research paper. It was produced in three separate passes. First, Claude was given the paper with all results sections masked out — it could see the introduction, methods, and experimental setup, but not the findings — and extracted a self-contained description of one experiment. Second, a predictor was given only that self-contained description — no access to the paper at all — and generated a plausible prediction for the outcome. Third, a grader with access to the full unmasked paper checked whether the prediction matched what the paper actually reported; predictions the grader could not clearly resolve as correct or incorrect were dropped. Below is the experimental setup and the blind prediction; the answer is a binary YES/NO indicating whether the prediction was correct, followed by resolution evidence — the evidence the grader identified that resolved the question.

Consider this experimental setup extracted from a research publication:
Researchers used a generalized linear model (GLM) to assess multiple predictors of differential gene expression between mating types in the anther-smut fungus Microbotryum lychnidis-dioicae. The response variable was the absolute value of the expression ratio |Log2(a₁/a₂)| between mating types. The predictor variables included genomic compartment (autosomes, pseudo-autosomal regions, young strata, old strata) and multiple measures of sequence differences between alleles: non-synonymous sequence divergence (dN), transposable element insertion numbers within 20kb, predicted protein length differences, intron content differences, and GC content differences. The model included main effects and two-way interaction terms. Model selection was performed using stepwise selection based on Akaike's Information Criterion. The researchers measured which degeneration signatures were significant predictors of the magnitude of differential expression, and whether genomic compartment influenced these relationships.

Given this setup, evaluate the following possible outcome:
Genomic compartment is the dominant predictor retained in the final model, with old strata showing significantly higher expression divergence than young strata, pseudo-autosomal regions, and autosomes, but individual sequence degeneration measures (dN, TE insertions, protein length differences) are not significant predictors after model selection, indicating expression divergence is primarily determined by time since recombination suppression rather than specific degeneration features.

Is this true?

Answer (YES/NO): NO